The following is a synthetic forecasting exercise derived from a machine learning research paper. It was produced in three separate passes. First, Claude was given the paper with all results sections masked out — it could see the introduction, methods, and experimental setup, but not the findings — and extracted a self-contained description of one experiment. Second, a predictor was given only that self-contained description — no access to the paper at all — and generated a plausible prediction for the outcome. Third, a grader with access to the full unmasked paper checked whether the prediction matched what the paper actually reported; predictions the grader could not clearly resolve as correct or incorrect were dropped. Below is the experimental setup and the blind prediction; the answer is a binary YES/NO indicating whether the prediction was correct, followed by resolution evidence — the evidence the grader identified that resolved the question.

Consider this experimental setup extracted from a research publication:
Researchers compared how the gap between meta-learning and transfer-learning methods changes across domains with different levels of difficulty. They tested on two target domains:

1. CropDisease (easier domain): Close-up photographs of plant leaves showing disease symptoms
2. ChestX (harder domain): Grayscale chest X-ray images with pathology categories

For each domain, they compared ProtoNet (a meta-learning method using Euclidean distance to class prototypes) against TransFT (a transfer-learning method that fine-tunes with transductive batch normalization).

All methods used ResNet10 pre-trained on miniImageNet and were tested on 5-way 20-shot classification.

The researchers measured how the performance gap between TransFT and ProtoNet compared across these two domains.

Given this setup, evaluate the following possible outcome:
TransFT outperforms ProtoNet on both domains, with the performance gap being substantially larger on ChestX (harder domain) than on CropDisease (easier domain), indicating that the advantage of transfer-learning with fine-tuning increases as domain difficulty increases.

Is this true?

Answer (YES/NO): NO